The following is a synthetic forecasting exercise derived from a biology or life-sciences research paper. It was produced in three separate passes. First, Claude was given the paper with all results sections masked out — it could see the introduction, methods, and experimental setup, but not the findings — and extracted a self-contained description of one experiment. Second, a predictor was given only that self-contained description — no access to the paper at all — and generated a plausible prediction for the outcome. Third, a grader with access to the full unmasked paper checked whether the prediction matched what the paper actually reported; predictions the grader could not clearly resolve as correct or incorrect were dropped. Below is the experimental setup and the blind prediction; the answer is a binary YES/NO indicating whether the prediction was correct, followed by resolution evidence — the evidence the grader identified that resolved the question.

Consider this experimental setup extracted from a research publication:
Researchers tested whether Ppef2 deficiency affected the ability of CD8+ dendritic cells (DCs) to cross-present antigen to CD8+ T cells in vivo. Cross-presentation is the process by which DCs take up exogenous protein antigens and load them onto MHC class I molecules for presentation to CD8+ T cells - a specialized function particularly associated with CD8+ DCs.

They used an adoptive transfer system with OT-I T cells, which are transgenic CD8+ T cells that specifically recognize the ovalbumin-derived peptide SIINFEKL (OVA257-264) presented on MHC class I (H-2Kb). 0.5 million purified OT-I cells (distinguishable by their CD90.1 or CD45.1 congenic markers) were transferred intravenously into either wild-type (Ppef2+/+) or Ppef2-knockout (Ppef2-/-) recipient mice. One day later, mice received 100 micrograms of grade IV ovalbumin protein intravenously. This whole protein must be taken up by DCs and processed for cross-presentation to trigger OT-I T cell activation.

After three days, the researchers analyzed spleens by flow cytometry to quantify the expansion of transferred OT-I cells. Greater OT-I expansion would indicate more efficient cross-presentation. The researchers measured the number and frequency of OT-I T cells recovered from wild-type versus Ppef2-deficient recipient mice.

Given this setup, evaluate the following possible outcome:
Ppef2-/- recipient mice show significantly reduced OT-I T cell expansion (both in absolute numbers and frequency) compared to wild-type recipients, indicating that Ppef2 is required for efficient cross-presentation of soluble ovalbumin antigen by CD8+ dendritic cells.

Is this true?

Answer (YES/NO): YES